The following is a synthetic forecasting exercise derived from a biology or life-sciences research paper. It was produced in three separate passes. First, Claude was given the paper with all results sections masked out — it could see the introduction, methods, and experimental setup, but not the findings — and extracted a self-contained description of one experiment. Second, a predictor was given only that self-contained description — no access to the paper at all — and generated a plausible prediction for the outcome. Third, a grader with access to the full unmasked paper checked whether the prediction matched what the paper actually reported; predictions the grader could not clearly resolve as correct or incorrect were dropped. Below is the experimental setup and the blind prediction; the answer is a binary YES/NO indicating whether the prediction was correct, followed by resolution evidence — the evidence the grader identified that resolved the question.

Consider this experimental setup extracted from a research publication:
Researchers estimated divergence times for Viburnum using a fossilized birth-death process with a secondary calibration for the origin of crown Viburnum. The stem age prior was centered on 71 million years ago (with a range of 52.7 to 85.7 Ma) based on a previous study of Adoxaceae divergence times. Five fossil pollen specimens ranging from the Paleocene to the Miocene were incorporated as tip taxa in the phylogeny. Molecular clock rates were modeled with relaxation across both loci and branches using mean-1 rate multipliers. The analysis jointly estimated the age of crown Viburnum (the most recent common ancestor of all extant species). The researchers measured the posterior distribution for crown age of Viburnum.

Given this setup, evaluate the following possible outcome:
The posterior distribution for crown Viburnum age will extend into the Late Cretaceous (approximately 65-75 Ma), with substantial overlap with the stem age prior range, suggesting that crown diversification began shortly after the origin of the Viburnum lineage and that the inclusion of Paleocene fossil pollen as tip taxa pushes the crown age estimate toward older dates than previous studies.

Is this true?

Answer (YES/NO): NO